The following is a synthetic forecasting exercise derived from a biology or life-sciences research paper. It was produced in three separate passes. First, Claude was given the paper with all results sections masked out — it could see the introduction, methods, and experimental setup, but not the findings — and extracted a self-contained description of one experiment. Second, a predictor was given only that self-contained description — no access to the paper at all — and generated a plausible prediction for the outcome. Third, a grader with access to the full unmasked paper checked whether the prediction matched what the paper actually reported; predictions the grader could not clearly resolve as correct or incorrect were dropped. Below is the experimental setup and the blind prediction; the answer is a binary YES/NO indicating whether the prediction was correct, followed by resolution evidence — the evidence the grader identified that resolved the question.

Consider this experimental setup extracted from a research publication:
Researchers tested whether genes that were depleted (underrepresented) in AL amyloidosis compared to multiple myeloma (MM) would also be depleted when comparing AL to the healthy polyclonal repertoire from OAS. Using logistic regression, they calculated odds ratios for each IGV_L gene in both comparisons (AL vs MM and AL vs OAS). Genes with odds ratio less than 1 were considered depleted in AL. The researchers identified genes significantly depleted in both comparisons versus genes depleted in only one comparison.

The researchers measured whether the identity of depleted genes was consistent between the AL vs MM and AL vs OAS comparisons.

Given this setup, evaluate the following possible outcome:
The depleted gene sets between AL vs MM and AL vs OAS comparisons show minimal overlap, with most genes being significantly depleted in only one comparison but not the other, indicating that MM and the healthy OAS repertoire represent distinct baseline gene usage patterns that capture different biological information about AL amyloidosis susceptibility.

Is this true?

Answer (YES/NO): NO